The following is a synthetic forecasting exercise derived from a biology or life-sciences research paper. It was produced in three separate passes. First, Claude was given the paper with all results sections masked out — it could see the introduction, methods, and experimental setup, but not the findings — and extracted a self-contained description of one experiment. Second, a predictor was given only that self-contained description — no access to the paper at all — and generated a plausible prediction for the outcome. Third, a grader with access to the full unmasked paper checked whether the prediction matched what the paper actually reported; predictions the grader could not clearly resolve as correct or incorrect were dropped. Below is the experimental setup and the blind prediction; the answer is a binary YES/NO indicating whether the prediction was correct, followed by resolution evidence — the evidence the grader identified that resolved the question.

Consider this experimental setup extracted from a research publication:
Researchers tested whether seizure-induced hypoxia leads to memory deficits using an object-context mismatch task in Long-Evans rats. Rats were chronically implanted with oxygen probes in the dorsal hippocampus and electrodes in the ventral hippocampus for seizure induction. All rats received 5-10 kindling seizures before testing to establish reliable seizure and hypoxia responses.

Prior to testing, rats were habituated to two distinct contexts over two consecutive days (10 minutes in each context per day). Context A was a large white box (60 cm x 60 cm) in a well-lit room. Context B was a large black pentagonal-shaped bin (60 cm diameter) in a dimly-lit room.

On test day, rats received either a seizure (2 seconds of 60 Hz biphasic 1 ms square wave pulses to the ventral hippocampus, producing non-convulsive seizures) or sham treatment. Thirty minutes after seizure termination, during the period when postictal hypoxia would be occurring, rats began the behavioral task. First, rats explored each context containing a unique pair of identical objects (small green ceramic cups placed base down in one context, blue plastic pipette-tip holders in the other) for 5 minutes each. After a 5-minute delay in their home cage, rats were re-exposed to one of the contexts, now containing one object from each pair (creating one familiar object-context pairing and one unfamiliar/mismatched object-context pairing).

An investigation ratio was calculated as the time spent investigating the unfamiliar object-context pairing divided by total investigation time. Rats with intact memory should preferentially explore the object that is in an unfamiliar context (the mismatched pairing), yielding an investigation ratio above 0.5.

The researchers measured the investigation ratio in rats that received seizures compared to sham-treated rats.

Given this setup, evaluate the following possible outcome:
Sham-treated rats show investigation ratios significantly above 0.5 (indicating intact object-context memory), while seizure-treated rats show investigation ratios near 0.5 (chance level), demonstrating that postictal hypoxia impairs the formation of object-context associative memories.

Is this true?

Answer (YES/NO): YES